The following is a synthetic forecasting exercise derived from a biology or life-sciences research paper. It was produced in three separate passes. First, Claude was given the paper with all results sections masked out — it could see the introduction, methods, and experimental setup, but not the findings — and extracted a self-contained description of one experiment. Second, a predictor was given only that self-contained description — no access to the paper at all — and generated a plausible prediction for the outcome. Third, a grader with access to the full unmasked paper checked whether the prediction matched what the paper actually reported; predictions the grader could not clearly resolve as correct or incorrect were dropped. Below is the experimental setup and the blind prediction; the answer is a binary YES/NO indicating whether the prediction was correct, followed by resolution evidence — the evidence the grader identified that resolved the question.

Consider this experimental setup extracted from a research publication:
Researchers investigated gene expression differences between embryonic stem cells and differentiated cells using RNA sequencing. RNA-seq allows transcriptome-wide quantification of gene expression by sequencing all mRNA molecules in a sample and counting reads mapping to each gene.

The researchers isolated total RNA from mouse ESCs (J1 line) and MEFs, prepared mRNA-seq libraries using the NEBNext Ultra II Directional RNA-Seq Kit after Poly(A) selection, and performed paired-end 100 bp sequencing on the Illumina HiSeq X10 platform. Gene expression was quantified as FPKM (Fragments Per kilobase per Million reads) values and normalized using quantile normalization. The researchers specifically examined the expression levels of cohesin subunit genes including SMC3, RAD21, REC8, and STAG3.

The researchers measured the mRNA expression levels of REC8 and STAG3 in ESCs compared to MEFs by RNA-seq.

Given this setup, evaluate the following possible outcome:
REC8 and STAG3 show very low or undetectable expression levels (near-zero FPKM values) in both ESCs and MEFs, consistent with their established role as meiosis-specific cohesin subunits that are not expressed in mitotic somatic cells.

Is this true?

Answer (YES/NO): NO